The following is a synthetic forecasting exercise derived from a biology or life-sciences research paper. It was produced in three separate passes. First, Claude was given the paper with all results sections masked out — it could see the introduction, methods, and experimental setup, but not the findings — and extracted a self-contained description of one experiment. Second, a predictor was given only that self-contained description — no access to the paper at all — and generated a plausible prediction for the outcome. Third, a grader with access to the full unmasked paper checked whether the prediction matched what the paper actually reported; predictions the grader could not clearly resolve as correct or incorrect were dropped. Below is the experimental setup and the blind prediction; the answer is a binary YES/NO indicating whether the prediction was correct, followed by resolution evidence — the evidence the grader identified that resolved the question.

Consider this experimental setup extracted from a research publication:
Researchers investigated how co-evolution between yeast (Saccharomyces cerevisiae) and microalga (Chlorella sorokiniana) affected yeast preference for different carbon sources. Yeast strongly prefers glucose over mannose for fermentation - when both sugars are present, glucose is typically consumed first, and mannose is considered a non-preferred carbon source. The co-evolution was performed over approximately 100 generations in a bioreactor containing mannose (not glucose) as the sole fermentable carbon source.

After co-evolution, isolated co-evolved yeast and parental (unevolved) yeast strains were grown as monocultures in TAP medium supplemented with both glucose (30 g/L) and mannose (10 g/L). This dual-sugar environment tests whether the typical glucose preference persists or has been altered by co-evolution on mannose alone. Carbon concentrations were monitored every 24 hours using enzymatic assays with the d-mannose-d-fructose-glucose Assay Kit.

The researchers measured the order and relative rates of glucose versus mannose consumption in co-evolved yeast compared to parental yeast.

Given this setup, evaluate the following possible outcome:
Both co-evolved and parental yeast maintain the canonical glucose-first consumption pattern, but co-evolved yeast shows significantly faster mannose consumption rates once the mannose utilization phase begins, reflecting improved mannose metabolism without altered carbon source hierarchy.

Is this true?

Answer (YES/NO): NO